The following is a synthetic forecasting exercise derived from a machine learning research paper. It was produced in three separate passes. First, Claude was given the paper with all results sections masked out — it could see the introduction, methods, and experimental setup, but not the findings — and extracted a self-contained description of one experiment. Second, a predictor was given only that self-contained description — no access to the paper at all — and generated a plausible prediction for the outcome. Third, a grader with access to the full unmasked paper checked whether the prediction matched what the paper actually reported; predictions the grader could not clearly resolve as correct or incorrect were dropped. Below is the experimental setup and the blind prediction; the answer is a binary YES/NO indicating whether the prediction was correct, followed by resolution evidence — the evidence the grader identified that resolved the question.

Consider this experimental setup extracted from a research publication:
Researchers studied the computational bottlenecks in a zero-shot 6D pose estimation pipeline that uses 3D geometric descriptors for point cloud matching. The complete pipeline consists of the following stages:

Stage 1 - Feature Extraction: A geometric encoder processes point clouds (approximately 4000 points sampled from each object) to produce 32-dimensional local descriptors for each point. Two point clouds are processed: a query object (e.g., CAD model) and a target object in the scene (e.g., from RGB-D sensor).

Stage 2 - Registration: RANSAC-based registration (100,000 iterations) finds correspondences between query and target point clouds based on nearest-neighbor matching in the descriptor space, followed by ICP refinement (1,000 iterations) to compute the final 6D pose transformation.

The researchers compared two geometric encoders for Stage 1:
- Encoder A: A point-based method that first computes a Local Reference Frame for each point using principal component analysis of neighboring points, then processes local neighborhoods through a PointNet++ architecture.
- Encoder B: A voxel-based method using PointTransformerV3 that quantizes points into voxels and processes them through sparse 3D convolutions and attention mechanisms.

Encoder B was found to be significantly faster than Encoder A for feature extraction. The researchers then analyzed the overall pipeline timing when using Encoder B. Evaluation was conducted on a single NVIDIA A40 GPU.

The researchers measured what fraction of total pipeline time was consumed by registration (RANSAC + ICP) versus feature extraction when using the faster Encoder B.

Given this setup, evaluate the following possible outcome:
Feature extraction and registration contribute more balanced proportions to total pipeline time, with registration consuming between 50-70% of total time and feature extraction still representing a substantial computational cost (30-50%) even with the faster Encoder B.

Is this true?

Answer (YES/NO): NO